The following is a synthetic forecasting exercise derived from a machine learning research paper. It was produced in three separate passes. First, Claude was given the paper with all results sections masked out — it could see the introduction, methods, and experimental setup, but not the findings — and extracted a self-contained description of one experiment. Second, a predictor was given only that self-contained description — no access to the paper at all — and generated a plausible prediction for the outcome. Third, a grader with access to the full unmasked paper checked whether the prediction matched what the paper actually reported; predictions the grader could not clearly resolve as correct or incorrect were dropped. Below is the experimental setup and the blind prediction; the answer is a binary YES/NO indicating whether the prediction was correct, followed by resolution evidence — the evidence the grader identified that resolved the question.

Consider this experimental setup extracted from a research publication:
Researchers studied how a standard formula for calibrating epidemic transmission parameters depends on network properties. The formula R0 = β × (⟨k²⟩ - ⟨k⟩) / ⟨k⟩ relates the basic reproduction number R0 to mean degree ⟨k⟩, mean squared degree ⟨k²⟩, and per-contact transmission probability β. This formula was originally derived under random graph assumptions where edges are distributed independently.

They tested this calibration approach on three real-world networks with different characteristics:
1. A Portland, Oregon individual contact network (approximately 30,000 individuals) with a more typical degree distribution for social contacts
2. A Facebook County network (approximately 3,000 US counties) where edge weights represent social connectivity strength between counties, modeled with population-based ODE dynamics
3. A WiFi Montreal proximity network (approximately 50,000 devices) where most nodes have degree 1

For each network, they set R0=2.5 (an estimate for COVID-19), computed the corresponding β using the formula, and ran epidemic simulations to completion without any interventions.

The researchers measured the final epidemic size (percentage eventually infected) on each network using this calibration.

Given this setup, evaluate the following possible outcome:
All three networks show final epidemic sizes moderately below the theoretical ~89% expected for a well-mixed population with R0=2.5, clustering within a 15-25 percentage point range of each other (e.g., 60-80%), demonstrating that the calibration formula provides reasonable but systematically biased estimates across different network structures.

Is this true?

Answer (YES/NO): NO